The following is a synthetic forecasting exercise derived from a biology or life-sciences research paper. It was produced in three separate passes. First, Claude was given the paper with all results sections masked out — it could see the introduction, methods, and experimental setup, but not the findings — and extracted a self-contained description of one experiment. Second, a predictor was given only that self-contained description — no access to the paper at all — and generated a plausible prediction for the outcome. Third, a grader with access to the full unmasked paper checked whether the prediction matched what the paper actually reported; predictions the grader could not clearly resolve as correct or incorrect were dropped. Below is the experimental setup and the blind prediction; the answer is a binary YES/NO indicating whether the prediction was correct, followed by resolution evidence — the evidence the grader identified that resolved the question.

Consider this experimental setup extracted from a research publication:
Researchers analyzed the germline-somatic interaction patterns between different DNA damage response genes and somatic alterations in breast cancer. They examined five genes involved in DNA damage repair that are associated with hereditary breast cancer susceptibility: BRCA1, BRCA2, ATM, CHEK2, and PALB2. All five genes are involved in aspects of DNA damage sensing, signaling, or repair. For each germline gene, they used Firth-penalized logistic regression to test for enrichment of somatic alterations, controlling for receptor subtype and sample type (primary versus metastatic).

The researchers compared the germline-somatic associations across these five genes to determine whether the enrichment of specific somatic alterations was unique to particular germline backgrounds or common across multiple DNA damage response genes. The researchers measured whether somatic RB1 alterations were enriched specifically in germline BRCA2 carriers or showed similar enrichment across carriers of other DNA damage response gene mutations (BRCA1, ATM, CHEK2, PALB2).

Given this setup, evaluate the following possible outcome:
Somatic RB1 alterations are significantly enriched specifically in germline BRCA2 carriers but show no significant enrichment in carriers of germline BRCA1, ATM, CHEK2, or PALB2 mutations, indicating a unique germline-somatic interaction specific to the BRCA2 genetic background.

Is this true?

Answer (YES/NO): YES